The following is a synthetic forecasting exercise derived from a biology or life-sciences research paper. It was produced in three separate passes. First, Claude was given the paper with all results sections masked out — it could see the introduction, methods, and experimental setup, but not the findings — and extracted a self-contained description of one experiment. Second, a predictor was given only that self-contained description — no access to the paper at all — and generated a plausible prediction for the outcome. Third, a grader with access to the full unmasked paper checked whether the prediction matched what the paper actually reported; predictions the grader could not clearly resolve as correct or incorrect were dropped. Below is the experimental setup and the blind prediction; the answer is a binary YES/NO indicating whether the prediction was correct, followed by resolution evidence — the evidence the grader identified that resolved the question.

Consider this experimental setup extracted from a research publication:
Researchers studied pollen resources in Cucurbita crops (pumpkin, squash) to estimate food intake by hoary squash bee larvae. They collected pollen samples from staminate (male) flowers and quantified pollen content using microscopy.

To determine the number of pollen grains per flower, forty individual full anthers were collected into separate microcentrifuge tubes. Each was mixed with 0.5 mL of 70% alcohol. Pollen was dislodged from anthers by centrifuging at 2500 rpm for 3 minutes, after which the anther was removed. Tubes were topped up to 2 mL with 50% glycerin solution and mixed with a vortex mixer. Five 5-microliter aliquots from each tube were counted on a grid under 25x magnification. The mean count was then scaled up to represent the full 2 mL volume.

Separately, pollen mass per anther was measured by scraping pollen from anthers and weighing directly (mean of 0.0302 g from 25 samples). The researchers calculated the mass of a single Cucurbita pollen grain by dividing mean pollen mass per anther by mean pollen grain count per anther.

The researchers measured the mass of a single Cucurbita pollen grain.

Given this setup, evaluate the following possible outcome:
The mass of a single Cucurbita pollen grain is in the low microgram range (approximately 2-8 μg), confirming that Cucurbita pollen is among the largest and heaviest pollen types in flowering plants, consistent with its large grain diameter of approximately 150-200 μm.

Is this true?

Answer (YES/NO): NO